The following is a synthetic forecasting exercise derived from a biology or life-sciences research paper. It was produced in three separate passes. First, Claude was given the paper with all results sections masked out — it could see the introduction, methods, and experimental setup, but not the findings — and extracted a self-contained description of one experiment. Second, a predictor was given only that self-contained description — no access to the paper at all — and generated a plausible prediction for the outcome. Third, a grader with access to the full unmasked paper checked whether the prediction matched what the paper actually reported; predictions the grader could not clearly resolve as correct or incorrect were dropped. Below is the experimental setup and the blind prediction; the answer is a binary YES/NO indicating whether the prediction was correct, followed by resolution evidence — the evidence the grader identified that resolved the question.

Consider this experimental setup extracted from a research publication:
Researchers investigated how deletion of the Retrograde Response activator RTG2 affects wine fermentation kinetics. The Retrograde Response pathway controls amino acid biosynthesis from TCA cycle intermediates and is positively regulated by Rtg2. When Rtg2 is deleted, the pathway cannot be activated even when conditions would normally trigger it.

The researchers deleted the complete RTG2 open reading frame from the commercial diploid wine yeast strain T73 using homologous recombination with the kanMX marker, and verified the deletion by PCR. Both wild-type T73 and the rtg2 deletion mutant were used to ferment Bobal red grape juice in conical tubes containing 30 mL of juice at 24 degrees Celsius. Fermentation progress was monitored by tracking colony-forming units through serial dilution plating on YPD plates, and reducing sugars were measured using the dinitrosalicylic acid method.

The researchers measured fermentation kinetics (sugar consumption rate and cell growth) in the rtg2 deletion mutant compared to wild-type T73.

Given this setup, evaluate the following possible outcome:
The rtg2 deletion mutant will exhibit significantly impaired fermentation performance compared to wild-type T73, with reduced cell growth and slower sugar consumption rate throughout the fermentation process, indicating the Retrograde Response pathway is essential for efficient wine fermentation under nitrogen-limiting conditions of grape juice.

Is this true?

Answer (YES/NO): NO